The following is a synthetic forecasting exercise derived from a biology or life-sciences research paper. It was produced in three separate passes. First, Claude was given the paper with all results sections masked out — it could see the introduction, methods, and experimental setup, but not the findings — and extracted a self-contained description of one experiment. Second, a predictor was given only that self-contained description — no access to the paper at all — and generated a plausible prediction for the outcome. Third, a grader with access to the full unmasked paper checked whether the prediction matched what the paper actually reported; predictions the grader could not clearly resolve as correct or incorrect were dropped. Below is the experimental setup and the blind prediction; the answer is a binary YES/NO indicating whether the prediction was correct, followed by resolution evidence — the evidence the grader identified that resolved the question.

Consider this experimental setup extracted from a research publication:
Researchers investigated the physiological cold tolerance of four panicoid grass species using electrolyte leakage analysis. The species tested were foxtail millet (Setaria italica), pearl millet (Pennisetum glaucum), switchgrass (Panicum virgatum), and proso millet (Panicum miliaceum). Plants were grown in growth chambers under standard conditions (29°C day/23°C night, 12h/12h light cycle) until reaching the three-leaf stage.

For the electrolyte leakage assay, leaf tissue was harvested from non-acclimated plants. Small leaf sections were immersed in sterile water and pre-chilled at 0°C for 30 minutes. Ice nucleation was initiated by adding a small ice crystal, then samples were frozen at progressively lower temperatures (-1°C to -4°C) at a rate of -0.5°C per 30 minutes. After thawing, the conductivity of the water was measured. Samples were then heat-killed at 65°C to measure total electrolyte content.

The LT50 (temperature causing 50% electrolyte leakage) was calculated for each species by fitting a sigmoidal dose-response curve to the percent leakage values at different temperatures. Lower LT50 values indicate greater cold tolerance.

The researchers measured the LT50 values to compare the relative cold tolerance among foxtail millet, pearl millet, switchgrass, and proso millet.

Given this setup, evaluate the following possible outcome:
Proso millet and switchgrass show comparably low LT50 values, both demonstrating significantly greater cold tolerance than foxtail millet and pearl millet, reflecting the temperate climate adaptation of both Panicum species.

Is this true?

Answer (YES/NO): NO